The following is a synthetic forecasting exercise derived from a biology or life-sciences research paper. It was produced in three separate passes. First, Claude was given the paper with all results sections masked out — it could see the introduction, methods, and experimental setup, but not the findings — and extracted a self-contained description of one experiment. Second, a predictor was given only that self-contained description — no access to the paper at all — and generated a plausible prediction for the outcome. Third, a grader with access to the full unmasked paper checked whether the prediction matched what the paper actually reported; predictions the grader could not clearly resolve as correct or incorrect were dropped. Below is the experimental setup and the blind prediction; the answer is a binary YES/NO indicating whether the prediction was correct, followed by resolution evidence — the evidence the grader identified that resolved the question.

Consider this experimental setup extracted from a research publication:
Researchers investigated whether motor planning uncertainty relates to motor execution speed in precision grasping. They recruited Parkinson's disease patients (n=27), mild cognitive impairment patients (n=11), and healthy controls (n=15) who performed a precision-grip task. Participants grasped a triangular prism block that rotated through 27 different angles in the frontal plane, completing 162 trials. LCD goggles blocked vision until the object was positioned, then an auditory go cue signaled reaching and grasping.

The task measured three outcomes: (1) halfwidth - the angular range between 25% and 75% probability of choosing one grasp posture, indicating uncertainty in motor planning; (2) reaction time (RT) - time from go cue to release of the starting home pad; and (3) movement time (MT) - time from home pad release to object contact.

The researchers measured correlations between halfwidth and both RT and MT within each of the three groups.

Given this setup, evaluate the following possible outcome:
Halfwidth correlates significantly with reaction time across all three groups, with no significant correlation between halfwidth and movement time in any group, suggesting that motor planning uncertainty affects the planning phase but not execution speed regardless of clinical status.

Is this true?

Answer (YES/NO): NO